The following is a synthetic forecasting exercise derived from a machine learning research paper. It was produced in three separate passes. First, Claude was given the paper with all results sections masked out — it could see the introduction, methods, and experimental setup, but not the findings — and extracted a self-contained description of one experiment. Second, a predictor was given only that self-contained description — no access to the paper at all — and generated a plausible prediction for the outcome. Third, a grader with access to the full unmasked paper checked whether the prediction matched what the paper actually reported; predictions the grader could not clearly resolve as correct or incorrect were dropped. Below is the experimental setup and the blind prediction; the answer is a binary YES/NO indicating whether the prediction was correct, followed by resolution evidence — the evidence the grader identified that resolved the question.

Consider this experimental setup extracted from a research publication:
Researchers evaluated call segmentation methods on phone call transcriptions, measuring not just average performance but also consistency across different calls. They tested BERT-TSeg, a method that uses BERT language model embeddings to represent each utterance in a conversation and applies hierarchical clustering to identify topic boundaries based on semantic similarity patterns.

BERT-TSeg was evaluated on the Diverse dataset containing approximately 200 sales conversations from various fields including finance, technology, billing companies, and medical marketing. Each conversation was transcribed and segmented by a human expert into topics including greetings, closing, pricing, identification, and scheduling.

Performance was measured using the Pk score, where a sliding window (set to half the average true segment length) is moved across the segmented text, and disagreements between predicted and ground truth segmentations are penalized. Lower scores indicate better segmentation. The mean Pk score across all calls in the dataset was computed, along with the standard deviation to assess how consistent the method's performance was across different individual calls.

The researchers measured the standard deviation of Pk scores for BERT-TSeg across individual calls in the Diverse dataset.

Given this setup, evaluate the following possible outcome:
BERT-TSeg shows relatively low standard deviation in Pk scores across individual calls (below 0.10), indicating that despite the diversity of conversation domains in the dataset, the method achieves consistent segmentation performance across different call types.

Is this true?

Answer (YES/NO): NO